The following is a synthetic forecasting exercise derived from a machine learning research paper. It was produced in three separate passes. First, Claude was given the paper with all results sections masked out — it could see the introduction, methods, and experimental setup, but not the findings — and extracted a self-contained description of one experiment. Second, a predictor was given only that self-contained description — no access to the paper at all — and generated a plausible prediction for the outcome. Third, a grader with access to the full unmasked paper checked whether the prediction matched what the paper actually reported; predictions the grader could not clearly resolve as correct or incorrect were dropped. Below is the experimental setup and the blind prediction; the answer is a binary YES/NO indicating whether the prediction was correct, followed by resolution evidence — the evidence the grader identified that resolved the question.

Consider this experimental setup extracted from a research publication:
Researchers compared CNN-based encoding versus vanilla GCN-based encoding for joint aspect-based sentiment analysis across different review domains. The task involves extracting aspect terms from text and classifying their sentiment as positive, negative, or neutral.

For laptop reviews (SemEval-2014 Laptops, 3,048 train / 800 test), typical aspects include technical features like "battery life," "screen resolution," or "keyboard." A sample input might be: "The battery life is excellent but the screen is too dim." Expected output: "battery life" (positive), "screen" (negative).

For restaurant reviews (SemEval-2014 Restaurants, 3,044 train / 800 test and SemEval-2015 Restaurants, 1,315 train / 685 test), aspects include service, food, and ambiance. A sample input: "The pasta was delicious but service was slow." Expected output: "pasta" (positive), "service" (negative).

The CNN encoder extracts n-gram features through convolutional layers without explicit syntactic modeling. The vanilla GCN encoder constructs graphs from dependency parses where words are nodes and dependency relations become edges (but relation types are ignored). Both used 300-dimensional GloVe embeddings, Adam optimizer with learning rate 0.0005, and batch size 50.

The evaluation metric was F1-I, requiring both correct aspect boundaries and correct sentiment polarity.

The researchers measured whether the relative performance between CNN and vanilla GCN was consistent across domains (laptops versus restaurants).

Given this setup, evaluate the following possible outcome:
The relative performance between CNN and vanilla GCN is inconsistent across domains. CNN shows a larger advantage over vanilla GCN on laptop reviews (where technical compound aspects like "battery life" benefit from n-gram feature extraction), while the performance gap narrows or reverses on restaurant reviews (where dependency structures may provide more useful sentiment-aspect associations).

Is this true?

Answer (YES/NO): NO